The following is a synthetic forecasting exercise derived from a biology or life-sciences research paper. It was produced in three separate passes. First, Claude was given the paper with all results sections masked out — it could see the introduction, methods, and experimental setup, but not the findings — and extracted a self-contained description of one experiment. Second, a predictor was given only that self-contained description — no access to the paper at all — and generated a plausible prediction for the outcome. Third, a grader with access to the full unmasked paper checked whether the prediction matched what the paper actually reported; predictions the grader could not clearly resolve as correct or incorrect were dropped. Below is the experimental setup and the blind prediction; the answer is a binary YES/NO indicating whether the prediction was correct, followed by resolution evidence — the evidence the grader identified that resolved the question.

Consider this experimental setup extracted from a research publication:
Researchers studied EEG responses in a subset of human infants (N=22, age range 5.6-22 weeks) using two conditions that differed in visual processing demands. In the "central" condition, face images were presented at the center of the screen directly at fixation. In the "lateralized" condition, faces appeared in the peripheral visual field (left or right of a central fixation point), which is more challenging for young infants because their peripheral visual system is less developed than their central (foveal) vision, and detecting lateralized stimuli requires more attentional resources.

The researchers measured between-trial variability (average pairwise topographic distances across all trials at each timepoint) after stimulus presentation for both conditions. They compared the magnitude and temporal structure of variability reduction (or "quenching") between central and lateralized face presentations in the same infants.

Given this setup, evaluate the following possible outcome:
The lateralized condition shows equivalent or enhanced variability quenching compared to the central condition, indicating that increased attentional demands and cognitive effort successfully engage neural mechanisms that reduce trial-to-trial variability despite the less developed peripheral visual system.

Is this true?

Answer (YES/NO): NO